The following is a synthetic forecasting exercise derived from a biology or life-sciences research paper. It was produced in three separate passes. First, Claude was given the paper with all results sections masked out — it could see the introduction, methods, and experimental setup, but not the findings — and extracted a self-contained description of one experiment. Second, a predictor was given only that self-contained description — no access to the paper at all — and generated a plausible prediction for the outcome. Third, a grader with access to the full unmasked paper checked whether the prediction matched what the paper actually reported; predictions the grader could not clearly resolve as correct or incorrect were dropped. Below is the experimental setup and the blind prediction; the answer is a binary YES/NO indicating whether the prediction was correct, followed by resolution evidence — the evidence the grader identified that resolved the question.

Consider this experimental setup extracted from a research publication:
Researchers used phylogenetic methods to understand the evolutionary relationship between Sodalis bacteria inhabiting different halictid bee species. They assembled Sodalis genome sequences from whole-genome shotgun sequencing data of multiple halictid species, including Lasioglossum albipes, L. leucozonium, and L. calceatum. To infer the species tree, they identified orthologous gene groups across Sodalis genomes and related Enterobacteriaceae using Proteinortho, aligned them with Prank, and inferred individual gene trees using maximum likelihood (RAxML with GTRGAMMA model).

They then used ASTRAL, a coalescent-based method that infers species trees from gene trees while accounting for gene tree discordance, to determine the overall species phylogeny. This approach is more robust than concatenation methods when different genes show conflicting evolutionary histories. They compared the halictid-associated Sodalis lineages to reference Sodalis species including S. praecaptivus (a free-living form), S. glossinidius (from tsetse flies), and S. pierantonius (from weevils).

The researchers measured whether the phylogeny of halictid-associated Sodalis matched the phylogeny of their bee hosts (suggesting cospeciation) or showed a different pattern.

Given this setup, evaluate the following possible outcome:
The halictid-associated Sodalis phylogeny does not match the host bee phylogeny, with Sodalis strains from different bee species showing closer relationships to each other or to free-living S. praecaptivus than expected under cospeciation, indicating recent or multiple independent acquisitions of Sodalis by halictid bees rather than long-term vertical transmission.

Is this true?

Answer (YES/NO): YES